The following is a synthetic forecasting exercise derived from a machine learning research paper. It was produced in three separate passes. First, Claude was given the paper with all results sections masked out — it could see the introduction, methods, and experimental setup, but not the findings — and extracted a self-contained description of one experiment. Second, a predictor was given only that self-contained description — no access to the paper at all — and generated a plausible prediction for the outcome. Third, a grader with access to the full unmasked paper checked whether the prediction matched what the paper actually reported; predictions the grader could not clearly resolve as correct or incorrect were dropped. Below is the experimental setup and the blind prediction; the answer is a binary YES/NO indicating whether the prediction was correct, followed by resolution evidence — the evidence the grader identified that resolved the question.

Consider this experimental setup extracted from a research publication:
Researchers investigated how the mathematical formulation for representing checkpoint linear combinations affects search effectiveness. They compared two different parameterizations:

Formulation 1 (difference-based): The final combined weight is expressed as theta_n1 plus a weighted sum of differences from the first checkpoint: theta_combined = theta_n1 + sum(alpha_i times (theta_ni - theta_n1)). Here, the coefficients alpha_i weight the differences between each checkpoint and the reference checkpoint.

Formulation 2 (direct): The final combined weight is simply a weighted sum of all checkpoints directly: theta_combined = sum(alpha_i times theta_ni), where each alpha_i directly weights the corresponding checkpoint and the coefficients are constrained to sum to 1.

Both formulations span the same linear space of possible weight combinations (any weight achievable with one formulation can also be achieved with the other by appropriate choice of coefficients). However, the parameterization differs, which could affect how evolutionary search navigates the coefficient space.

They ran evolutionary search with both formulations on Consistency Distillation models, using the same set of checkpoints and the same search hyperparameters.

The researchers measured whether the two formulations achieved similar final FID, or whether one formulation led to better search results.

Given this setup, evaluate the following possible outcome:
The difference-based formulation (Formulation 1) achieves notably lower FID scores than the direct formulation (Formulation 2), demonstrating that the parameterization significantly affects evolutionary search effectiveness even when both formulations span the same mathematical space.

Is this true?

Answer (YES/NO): NO